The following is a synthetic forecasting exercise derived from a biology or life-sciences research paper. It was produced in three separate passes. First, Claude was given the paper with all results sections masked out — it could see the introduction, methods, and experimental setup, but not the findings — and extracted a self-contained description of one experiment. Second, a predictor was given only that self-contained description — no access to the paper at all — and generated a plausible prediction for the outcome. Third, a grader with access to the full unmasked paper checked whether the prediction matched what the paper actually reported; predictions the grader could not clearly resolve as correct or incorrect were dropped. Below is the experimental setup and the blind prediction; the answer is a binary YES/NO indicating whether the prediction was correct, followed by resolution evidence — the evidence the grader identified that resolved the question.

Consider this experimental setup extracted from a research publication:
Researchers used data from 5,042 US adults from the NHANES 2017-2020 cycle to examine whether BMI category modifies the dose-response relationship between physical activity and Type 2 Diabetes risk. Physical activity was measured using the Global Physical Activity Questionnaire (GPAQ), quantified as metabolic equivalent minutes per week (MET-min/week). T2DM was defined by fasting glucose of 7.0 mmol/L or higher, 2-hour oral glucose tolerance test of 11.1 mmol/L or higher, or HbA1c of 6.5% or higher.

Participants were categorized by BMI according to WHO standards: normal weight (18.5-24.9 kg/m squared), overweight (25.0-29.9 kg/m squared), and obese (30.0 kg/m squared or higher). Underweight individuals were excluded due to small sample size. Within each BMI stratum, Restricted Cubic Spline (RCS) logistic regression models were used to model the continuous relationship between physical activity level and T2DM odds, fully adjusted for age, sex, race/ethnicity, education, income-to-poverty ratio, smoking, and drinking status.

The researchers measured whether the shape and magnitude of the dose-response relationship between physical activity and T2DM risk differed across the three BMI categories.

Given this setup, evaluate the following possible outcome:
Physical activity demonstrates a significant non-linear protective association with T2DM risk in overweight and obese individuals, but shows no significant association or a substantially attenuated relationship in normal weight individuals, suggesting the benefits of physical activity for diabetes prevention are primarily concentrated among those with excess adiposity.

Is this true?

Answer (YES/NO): NO